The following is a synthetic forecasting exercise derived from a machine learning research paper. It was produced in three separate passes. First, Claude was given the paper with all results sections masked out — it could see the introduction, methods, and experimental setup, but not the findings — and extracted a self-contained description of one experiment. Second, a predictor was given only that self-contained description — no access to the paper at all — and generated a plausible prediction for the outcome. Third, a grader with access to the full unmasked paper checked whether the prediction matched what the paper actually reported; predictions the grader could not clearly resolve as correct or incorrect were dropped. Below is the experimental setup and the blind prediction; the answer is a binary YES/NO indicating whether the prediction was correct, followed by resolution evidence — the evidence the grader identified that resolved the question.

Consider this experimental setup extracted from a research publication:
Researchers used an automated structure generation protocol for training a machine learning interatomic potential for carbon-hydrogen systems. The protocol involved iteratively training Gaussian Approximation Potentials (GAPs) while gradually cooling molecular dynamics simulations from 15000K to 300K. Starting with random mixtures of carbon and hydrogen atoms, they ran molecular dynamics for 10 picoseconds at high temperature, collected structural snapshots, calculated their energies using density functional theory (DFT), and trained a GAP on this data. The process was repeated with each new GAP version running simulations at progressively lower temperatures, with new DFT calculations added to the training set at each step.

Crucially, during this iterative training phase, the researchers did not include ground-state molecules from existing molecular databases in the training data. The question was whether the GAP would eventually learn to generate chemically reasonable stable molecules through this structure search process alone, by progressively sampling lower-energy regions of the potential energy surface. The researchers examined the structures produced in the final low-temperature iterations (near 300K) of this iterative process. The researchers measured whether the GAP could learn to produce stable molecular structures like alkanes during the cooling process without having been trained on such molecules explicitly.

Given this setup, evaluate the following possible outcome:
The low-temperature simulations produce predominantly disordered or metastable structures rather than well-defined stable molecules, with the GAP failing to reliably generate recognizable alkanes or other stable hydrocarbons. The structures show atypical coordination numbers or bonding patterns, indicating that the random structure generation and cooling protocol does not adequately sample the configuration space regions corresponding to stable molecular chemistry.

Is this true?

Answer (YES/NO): NO